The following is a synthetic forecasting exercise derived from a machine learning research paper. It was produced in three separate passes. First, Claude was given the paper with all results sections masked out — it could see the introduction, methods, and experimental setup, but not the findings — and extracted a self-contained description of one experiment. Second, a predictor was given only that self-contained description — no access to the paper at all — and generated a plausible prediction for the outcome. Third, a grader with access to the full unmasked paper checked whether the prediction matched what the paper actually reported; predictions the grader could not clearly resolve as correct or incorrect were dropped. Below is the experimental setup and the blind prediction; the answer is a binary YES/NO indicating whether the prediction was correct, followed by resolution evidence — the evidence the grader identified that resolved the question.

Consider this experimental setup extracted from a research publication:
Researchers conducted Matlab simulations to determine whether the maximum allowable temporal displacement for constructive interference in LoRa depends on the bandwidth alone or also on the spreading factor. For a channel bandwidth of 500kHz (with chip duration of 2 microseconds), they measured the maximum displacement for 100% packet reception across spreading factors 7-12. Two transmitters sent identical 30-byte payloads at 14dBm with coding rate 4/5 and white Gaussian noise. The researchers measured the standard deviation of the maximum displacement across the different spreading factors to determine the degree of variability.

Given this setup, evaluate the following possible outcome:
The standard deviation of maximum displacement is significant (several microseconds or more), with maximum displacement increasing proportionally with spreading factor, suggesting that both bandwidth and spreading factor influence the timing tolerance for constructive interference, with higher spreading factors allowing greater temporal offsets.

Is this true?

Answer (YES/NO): NO